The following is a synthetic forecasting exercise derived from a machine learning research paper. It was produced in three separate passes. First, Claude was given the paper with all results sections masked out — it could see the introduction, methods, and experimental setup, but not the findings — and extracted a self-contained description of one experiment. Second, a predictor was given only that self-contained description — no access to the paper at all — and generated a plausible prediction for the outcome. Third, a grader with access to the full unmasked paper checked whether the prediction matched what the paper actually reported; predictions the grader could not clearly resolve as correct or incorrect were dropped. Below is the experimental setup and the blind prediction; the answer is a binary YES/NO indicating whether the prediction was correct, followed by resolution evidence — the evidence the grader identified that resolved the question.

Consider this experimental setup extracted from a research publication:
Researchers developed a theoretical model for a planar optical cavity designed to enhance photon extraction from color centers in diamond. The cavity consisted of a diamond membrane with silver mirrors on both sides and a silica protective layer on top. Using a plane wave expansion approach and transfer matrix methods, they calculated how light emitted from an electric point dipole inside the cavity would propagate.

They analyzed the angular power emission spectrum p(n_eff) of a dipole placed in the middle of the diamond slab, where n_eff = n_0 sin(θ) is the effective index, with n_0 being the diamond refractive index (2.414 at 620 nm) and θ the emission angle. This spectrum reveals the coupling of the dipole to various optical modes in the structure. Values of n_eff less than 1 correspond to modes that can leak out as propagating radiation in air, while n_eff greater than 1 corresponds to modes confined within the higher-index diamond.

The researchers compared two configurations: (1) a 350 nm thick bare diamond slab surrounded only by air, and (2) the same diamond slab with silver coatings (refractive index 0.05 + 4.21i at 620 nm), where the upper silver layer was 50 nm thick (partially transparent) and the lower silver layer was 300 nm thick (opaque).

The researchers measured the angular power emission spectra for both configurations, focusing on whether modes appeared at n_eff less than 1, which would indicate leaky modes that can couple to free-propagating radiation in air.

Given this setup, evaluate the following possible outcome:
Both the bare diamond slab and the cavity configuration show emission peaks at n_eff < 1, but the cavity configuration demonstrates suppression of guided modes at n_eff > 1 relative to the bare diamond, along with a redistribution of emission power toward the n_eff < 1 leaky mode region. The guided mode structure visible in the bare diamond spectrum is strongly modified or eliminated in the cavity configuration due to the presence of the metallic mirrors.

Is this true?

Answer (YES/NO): NO